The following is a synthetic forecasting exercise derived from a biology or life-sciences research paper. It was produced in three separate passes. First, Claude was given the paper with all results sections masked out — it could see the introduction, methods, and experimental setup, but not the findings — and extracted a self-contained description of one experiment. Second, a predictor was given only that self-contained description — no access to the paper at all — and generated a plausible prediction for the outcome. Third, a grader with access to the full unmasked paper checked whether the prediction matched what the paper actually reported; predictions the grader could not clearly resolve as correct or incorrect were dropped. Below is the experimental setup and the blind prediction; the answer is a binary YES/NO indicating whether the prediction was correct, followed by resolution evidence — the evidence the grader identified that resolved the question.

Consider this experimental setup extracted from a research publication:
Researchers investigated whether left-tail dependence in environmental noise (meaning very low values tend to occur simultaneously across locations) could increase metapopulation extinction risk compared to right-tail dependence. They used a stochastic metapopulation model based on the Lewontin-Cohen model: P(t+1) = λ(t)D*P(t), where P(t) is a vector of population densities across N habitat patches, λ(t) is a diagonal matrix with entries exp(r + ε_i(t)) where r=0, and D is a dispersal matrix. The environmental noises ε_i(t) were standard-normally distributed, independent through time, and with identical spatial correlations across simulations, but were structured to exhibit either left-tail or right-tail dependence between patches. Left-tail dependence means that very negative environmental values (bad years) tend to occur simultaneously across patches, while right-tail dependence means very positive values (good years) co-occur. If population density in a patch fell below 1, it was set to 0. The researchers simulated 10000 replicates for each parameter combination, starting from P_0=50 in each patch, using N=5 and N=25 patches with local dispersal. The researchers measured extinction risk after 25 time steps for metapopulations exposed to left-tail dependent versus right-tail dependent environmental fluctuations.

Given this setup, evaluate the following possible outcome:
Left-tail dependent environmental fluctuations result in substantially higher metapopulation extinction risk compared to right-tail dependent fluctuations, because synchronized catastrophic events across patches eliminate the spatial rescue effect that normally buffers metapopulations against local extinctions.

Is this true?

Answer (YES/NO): YES